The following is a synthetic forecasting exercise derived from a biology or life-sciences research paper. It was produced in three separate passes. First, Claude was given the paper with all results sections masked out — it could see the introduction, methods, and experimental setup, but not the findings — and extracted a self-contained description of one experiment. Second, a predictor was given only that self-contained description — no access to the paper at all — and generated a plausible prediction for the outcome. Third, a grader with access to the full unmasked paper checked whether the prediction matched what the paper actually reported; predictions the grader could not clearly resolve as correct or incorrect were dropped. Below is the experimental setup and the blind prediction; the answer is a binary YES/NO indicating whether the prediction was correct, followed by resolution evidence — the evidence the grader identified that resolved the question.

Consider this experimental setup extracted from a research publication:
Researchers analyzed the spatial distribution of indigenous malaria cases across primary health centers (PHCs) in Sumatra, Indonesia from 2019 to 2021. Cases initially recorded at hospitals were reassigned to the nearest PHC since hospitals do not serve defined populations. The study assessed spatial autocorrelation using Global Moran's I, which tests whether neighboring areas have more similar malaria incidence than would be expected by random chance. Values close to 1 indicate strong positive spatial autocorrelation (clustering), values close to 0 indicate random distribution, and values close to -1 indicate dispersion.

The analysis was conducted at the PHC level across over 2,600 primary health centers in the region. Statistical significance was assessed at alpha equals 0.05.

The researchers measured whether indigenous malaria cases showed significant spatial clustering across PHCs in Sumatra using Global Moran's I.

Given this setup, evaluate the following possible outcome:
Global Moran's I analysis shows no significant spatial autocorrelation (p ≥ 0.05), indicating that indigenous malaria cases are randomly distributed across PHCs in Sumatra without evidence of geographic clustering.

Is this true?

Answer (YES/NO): NO